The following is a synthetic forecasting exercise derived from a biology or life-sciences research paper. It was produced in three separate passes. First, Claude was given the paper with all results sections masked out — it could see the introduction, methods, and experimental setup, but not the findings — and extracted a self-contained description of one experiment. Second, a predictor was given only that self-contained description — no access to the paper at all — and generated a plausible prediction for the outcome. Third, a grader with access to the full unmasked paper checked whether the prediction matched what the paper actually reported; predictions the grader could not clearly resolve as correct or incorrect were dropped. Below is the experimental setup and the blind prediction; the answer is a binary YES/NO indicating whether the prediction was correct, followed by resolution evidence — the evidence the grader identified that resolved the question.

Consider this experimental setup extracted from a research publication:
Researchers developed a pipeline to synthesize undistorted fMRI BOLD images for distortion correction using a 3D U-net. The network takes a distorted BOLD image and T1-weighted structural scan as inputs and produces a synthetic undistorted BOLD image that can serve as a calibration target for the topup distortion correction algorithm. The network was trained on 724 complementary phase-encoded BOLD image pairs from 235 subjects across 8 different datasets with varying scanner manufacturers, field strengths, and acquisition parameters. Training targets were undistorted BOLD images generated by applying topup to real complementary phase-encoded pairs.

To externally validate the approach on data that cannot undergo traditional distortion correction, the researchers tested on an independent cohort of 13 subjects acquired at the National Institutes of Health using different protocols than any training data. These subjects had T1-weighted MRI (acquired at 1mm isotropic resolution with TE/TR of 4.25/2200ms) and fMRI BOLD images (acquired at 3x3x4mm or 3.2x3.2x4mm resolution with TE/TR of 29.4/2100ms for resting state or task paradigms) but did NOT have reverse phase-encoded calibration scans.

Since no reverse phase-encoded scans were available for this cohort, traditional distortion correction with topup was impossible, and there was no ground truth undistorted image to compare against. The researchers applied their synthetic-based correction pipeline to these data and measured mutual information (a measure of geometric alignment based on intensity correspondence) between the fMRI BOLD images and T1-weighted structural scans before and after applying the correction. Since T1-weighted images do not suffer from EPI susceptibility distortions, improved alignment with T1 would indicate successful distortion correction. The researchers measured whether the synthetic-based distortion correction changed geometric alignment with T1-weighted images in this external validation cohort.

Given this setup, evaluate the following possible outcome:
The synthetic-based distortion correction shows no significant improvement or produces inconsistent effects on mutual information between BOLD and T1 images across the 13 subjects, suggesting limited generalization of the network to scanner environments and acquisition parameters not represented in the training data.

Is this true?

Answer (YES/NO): NO